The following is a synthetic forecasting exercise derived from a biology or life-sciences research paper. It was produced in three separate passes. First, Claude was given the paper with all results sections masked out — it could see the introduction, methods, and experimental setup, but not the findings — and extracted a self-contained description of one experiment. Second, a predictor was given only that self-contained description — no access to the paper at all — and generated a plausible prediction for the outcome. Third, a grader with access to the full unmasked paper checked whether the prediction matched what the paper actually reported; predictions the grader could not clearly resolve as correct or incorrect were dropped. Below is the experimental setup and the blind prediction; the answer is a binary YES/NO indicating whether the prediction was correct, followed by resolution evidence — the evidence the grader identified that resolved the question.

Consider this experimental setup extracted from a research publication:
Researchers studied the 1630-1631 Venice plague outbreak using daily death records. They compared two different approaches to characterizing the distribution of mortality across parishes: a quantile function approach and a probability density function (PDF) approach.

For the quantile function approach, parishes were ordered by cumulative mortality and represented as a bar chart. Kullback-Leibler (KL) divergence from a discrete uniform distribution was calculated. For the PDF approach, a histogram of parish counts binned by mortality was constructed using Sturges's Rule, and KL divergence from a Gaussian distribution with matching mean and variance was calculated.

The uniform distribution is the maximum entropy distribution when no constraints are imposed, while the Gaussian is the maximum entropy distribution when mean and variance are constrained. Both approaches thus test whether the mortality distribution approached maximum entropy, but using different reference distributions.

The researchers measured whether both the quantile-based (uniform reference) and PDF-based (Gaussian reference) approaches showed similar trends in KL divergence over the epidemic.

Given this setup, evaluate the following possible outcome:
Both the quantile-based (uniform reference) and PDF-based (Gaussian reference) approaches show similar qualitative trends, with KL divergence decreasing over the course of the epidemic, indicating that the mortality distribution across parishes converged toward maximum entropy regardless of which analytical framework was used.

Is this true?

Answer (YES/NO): YES